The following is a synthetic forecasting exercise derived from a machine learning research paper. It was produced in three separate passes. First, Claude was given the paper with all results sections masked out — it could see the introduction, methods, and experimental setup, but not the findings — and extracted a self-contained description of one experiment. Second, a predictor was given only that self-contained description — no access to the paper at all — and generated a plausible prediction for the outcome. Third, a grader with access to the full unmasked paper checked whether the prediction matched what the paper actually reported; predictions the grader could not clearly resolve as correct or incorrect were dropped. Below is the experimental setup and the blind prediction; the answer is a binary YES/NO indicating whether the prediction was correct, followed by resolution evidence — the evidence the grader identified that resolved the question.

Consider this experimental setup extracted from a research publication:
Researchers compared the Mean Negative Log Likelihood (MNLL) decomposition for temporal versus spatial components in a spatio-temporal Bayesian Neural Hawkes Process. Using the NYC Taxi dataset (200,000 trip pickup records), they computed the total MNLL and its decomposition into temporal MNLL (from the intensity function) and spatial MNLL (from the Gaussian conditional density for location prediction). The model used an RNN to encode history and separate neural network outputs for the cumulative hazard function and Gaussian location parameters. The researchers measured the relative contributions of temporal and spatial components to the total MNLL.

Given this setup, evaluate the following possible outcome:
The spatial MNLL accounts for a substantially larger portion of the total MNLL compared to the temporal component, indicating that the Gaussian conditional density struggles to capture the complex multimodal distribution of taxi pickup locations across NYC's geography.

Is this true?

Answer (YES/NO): YES